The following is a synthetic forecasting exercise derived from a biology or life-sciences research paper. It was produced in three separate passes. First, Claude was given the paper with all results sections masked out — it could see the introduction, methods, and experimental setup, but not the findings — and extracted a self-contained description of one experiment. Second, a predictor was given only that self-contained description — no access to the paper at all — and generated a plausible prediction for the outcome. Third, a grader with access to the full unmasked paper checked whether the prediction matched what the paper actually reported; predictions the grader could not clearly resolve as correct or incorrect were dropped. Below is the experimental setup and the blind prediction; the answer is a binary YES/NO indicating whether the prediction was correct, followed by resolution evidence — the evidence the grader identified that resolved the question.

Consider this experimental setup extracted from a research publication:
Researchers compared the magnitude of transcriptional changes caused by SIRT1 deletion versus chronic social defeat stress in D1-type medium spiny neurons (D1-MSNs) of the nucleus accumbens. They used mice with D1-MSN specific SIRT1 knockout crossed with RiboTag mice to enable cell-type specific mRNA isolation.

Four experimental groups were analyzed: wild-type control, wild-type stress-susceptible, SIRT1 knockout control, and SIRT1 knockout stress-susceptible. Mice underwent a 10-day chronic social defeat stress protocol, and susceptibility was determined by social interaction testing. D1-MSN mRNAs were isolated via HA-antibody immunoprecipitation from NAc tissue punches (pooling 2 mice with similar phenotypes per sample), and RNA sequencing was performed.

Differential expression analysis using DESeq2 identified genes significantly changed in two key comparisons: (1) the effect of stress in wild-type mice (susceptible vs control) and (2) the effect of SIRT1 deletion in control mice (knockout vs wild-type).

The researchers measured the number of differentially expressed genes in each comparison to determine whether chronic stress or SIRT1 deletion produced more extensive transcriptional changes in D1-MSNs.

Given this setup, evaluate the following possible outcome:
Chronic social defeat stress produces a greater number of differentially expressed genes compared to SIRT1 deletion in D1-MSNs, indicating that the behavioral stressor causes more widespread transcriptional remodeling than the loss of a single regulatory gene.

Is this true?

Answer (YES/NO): NO